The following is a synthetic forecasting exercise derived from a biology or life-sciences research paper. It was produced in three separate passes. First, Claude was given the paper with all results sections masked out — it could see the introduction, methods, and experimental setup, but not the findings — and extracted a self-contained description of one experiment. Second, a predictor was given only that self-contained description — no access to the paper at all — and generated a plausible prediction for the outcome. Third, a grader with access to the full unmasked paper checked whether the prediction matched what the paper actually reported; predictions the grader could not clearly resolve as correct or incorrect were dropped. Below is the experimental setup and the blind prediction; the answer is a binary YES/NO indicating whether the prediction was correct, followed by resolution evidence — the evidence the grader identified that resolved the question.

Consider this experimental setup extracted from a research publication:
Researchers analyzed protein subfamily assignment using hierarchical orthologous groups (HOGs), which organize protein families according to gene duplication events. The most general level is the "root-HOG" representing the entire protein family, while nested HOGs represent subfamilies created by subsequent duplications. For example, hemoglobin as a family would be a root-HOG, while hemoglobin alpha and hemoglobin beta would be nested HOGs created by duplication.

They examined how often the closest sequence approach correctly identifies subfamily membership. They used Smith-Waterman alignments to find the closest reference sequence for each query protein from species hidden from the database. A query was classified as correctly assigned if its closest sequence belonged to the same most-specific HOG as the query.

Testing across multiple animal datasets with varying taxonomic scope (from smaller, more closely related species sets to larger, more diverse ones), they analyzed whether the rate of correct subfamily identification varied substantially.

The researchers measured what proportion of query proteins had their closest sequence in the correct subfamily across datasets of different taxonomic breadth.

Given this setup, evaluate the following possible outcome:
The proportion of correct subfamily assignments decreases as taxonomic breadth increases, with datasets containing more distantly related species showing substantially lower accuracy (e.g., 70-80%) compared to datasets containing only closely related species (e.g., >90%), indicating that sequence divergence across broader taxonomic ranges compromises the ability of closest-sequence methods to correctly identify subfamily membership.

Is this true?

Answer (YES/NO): NO